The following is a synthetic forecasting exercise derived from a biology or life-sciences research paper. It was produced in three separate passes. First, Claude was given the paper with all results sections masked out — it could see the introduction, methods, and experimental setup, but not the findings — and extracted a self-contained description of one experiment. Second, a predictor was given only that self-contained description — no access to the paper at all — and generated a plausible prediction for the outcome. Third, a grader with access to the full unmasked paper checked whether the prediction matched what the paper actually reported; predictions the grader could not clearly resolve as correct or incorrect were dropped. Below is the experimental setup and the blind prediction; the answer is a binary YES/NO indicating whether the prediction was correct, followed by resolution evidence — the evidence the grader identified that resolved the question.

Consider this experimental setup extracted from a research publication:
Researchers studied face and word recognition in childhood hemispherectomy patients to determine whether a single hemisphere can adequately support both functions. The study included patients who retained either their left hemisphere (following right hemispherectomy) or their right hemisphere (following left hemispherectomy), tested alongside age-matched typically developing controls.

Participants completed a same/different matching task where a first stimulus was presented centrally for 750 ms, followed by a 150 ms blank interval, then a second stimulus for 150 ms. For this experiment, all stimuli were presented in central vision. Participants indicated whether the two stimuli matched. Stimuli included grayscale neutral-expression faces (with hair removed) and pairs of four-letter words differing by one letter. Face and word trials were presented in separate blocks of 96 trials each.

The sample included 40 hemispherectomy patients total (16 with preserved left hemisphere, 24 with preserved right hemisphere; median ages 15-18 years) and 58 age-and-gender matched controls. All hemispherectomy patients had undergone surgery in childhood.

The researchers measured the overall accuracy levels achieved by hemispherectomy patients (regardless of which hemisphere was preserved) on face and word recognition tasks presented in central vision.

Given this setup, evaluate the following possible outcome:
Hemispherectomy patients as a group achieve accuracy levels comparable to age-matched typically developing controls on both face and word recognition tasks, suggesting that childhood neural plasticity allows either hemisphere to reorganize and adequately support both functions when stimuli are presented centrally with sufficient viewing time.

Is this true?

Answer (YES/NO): NO